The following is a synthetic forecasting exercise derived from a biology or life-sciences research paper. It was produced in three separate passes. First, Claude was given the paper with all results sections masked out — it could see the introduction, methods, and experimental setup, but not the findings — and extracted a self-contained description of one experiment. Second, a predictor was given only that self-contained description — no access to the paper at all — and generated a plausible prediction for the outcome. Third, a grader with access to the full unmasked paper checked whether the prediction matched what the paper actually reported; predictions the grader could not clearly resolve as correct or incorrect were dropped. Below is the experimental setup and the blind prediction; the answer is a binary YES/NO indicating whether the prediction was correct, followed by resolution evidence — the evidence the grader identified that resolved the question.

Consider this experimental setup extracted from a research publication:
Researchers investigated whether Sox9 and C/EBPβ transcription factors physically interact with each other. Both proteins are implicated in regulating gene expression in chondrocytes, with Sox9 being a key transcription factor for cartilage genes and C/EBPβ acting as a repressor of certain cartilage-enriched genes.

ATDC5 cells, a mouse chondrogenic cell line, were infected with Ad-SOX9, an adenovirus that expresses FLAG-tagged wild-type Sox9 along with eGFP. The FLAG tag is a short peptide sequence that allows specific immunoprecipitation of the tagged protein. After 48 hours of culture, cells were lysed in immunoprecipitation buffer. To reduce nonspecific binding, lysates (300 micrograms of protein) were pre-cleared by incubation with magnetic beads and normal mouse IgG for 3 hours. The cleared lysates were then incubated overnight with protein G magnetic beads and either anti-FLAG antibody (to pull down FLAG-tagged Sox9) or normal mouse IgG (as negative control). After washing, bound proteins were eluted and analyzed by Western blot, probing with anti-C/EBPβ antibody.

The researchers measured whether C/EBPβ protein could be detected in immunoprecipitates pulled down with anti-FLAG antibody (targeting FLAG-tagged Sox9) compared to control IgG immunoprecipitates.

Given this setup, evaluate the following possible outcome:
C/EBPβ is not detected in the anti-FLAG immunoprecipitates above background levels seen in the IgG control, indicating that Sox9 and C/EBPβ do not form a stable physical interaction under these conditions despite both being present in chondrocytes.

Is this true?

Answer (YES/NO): NO